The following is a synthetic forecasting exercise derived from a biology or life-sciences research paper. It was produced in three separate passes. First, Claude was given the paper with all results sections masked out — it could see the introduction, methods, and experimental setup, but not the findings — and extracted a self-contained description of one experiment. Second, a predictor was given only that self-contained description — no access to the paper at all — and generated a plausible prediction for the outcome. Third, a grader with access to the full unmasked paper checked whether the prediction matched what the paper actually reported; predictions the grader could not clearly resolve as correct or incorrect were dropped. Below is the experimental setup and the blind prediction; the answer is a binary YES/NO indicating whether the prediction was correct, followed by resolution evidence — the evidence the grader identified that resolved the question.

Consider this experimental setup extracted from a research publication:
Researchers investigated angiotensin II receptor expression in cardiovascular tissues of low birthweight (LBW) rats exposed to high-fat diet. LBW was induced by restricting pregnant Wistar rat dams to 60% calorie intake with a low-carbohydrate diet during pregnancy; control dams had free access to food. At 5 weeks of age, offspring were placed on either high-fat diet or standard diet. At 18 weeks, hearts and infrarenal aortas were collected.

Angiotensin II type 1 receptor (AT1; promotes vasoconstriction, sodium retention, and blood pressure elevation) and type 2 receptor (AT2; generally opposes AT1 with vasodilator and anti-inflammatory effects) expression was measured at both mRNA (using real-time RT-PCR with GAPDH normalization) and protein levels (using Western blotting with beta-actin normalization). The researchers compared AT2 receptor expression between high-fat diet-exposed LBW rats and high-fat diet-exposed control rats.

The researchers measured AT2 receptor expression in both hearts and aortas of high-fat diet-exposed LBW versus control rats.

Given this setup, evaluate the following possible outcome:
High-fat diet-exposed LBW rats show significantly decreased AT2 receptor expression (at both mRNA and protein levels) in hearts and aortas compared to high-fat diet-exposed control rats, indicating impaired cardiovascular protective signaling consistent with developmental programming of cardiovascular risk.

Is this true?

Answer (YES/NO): NO